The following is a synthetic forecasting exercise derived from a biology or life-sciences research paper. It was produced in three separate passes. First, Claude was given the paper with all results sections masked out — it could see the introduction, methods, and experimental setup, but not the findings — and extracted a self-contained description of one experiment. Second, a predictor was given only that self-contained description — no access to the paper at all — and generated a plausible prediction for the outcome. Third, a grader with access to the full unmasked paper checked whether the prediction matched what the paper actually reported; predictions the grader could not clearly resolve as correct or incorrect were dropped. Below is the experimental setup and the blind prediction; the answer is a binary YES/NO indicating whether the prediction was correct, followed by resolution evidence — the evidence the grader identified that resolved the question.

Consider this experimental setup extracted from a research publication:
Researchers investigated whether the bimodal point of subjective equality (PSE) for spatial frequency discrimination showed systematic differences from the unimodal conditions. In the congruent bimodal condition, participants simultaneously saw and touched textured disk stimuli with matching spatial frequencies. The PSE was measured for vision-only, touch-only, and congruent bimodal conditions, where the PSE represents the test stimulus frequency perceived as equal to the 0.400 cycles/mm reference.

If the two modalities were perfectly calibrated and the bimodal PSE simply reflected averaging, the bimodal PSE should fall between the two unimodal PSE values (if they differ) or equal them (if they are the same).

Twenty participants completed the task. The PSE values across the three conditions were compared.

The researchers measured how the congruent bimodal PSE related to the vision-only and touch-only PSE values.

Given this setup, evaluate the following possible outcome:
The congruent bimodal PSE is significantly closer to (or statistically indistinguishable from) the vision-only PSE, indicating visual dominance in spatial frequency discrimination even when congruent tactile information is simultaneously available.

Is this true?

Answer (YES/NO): NO